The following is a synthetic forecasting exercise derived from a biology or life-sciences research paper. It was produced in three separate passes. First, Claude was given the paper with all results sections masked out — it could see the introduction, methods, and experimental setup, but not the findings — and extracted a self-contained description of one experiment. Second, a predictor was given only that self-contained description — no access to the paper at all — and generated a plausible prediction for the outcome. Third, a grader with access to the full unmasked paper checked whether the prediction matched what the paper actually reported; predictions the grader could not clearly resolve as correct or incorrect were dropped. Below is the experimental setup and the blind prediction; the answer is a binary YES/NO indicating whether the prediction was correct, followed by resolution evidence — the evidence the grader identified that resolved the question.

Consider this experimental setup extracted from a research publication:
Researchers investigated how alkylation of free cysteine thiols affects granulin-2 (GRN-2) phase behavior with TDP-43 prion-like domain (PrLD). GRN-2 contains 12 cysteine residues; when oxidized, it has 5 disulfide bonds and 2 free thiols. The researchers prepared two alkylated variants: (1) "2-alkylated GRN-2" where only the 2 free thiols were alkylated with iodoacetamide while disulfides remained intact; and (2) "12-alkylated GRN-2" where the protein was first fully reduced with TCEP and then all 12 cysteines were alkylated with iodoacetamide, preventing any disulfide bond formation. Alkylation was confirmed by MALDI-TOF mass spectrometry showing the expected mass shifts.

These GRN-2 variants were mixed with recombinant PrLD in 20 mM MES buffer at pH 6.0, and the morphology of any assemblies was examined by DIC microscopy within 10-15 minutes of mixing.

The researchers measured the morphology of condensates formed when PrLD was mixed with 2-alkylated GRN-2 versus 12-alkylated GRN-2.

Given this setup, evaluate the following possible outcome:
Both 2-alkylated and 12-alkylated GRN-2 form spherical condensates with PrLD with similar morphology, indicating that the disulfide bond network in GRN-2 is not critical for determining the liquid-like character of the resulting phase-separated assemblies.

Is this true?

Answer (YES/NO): NO